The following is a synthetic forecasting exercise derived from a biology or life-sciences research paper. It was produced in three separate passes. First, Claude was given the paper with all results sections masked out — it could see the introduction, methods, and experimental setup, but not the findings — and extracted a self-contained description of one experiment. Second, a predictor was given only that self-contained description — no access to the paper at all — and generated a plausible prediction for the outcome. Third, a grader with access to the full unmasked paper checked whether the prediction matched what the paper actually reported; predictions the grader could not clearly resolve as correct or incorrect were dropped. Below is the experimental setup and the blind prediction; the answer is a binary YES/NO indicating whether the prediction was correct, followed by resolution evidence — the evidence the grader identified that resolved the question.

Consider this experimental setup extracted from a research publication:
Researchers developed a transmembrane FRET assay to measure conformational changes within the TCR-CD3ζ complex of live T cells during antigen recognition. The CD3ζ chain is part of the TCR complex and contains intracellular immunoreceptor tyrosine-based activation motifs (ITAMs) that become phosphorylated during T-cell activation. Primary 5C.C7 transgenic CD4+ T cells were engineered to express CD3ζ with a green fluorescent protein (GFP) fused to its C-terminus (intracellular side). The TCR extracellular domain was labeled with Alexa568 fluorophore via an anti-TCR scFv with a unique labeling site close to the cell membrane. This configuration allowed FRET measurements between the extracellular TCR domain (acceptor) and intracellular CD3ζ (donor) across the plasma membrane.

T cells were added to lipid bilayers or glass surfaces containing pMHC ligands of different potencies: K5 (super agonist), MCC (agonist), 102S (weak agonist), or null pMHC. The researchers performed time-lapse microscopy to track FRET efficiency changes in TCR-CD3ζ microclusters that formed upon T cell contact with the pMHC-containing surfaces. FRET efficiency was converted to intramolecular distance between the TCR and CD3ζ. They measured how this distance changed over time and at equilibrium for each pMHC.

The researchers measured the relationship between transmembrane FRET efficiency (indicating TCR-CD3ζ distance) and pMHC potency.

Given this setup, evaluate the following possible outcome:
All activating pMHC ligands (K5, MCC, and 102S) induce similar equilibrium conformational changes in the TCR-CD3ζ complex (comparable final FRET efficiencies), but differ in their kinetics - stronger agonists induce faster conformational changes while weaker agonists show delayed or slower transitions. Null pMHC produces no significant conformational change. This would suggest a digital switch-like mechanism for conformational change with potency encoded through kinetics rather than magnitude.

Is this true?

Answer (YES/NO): NO